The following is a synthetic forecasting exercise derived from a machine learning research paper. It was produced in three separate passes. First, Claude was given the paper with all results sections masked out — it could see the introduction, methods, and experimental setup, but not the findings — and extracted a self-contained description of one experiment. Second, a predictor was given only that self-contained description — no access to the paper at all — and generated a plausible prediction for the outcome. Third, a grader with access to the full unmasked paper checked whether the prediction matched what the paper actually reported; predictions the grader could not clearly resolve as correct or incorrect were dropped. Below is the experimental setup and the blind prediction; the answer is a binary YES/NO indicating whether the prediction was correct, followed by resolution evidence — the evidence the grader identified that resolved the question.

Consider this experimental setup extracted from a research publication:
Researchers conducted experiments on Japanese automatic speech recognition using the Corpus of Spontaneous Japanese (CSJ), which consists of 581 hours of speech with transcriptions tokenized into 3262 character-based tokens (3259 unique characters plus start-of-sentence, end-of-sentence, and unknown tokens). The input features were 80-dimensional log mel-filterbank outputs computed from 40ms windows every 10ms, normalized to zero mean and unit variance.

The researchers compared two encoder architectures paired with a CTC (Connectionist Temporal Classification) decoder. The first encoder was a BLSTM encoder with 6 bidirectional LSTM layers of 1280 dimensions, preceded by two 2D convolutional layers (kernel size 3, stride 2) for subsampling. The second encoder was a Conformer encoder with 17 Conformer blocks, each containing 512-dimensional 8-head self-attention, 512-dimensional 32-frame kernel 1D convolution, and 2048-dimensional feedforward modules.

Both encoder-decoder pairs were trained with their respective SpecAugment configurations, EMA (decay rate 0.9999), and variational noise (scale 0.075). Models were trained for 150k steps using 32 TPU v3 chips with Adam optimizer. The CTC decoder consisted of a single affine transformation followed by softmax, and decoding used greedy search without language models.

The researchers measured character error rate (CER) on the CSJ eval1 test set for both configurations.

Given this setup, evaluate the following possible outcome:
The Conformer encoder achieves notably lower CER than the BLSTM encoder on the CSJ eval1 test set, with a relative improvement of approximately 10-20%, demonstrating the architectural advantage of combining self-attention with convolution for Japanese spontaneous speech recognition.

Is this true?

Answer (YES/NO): YES